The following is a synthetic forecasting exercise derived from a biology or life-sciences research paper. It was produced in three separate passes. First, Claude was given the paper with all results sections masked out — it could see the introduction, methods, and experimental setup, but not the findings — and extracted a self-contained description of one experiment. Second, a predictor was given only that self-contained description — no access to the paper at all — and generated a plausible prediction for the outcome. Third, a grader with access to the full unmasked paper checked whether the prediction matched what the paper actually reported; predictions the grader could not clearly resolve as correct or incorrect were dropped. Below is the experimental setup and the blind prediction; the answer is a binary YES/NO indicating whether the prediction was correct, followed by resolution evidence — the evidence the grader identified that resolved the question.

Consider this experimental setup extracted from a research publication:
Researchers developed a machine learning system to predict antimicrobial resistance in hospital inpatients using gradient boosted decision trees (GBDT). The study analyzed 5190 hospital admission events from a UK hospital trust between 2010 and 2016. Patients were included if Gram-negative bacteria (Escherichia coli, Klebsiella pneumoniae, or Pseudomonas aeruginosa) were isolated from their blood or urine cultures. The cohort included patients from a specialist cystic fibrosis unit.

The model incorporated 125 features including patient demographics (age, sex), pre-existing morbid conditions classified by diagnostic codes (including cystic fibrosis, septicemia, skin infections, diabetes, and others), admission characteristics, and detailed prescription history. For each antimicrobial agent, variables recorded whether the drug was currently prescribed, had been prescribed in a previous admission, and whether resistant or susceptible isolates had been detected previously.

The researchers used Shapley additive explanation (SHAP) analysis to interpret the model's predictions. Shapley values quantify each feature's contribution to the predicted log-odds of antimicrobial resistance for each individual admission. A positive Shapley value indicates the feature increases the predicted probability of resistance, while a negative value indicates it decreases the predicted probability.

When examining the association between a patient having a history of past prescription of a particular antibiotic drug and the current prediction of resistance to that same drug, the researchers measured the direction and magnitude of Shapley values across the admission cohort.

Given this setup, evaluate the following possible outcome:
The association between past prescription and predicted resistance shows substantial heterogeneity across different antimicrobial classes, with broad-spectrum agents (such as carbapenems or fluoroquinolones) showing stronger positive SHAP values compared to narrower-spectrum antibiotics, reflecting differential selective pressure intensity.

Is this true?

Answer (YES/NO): NO